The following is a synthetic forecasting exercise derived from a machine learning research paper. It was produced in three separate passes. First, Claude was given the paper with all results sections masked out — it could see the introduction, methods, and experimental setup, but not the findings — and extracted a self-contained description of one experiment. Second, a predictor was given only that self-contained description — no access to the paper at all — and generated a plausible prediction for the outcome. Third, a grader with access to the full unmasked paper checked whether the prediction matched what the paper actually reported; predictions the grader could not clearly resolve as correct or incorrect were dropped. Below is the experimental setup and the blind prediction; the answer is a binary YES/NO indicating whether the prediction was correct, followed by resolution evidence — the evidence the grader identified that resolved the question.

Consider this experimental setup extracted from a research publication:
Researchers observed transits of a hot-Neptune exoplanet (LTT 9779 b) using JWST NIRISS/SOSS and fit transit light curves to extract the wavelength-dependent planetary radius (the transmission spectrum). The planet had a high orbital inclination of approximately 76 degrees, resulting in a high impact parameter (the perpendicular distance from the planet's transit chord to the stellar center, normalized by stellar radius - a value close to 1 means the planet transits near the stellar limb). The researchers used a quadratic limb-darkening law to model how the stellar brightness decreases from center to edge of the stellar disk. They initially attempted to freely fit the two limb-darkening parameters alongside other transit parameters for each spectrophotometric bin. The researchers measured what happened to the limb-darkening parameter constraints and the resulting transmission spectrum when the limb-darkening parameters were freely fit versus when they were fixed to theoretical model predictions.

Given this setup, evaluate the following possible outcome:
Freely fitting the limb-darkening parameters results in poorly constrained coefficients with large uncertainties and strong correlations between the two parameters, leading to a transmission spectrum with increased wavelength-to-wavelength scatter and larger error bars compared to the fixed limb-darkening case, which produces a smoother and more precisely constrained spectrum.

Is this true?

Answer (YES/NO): NO